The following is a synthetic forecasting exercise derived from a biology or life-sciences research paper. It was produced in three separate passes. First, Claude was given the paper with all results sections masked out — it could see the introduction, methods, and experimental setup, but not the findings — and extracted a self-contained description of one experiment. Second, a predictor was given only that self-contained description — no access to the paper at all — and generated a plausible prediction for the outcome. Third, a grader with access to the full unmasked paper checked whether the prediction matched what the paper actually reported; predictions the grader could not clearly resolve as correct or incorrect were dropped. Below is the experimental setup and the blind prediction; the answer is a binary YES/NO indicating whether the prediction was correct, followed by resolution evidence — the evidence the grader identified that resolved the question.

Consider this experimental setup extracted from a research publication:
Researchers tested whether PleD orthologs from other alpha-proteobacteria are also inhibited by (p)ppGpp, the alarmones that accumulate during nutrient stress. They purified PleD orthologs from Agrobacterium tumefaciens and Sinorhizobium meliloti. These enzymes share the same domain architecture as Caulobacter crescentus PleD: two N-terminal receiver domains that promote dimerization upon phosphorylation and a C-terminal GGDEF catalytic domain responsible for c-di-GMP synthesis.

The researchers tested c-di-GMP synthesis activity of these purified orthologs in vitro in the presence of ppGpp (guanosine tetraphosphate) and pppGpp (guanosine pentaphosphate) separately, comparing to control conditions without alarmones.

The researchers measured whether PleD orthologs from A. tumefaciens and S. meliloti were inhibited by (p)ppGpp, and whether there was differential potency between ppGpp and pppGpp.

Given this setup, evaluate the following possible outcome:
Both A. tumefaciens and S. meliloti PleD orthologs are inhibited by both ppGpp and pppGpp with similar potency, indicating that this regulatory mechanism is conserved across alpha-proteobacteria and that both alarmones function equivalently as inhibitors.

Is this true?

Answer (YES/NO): NO